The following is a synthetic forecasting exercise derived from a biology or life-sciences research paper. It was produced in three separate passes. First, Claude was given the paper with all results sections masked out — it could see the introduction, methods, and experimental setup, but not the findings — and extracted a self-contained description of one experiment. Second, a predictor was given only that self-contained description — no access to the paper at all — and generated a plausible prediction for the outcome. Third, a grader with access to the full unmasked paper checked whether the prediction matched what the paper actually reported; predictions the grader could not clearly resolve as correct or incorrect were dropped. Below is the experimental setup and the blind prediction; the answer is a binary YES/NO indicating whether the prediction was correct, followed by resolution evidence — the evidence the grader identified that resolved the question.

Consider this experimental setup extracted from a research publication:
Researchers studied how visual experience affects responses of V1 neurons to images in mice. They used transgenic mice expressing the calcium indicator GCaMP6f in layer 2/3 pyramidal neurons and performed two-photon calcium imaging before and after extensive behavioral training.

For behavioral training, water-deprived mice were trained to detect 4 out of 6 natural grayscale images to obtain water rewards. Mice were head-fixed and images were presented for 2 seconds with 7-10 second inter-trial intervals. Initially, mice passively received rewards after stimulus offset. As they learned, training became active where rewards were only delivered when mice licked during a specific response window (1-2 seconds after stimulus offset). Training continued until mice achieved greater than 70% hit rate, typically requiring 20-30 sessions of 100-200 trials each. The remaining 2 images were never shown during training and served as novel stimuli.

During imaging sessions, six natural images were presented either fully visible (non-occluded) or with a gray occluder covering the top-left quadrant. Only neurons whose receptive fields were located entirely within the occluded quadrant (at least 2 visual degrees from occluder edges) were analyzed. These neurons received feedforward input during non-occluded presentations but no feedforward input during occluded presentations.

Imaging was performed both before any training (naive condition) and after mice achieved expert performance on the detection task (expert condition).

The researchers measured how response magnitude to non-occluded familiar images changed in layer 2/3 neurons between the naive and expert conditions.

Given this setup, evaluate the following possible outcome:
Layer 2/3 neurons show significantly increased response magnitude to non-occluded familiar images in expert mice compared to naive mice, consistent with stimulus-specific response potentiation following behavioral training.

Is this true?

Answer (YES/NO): NO